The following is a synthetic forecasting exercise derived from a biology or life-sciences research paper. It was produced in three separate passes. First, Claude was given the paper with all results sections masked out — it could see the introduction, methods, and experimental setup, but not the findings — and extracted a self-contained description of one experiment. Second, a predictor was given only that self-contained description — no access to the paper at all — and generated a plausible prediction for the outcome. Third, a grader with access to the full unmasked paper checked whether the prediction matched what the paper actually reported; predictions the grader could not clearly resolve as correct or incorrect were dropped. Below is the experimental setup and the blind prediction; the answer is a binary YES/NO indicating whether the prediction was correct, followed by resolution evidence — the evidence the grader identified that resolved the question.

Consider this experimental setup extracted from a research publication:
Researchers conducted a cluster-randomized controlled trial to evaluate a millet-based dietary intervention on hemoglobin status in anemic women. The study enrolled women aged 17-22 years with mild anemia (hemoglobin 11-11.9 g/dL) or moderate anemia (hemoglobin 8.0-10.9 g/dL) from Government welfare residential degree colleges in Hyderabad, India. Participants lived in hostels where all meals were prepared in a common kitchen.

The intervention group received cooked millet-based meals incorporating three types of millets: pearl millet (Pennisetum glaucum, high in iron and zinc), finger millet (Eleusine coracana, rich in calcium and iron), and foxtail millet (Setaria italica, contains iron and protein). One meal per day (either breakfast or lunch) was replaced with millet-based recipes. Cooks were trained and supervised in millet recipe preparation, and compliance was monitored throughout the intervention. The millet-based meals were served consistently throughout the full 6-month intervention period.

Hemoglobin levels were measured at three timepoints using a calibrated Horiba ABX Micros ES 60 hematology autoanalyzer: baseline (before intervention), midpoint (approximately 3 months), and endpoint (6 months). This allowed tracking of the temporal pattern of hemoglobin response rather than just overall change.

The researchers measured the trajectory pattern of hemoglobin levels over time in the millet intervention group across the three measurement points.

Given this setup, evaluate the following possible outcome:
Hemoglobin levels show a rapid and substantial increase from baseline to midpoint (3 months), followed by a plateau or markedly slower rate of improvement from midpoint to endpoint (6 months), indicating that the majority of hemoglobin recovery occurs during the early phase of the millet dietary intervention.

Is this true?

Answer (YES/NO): NO